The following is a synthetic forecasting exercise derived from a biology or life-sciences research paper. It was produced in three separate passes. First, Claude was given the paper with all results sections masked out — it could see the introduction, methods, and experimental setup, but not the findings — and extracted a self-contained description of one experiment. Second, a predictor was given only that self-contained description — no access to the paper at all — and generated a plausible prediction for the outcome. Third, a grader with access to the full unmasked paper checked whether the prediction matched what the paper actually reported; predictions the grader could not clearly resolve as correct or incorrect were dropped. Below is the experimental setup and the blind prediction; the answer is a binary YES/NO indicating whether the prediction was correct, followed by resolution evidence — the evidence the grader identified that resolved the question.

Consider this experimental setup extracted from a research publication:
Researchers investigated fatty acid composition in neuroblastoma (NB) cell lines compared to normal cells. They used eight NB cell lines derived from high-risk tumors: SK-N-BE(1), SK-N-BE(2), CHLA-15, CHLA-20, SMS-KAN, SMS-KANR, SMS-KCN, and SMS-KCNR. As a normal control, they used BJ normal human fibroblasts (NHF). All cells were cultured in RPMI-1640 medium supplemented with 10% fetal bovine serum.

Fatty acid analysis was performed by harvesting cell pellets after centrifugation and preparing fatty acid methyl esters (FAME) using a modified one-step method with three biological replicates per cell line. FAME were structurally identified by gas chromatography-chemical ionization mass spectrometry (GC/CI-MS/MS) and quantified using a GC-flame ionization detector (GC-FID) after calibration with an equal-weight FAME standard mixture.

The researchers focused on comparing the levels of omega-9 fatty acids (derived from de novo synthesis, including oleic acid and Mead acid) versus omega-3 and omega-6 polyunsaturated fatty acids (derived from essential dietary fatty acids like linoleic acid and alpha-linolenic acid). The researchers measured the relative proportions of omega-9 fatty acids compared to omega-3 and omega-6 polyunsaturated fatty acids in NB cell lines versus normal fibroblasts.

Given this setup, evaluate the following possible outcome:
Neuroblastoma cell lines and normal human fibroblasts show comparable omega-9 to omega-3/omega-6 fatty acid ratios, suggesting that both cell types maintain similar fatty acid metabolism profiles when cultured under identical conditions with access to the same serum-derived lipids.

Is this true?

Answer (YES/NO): NO